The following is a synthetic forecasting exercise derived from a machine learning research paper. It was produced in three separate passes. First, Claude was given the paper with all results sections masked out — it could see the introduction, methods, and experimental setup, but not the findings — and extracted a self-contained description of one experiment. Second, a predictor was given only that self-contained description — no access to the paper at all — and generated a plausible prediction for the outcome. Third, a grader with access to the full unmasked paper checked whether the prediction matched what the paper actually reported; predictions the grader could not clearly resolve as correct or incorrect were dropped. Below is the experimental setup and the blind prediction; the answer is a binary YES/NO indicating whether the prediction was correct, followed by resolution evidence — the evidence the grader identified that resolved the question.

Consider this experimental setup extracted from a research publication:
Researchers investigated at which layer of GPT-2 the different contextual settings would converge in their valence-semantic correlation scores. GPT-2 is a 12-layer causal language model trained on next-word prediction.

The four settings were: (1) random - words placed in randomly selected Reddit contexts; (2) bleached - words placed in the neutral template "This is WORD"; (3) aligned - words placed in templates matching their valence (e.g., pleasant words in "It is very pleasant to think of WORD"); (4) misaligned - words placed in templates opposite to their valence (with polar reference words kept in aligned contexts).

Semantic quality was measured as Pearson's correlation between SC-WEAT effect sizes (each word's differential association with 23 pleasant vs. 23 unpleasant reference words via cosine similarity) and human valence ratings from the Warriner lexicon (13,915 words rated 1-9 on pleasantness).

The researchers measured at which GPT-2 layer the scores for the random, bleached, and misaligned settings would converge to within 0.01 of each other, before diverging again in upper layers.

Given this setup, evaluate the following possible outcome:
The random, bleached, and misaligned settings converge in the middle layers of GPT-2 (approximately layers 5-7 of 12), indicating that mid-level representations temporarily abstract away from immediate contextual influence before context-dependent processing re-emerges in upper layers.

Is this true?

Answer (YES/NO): NO